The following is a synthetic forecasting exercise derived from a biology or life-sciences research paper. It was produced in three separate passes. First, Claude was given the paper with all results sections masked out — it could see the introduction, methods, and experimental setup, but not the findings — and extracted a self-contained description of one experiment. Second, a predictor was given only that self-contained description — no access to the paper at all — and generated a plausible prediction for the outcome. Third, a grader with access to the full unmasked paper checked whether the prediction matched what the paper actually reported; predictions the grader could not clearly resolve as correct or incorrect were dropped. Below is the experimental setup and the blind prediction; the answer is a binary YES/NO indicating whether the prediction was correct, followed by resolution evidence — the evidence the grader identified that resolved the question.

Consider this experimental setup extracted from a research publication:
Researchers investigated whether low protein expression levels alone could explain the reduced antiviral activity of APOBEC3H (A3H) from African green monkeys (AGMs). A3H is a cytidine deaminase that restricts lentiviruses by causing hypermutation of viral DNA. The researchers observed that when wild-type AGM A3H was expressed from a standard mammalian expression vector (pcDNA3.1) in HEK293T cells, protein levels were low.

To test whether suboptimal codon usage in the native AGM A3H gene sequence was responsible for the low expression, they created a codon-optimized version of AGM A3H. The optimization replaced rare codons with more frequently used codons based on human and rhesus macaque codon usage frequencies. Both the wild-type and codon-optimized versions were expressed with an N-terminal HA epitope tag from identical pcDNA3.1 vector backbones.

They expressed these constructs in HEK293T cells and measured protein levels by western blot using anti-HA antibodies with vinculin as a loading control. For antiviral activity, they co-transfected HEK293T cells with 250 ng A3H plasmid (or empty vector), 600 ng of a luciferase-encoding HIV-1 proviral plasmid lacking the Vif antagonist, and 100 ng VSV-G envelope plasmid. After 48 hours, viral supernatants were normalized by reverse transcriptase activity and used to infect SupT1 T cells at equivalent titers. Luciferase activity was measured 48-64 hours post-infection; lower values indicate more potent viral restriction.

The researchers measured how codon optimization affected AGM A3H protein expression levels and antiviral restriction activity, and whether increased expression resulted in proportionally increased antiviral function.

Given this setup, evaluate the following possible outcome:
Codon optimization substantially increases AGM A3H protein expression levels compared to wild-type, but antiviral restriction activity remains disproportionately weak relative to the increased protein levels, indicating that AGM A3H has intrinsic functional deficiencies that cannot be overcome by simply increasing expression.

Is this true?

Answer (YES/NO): YES